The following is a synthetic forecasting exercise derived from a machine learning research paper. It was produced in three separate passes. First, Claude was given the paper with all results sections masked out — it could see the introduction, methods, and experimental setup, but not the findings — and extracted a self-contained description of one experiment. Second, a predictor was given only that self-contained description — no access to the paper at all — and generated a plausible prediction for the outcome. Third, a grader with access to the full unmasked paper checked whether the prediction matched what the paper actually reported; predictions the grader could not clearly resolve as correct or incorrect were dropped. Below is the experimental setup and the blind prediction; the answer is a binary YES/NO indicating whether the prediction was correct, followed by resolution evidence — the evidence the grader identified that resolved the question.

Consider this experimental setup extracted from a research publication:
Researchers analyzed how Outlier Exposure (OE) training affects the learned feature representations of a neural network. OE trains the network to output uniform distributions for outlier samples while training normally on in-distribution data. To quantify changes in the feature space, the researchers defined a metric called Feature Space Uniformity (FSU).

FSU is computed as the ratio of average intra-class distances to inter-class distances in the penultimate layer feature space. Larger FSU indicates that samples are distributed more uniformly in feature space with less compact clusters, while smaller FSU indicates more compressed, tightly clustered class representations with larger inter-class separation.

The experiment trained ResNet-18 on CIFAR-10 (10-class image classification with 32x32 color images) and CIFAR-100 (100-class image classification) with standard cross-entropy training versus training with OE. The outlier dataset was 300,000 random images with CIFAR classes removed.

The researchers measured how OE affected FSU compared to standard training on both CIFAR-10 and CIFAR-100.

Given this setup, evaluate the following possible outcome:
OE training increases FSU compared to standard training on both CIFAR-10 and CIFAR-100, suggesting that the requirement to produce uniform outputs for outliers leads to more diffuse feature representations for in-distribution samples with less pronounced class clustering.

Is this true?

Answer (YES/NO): NO